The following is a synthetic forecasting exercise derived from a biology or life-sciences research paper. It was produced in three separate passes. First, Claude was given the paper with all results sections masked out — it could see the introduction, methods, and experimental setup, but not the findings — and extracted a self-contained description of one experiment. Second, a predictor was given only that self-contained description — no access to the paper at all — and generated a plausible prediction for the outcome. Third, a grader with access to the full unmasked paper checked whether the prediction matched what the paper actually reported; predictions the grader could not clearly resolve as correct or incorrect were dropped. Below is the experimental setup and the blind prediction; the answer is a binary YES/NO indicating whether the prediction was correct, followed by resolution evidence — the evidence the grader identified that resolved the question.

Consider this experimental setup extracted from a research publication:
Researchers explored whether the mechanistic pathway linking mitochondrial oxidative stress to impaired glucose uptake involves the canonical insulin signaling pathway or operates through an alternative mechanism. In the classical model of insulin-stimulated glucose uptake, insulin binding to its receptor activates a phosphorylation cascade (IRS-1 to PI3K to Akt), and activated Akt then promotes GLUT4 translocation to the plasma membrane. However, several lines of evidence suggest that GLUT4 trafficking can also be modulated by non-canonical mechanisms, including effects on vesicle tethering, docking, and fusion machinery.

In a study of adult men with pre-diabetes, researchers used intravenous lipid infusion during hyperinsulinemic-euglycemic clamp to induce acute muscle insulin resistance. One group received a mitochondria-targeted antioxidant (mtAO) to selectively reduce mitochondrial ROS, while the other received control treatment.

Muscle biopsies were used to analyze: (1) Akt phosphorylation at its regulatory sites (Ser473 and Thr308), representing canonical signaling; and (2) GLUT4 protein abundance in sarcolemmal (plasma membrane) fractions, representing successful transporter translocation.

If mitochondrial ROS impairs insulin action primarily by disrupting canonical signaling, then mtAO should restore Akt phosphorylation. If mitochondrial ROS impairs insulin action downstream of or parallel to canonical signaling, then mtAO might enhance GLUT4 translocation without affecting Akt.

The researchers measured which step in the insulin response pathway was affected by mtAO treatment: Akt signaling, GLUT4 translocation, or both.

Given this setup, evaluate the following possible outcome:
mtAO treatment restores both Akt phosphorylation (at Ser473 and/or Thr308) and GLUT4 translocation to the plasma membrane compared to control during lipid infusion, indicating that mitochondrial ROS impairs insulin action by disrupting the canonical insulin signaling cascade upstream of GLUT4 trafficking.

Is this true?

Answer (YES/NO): NO